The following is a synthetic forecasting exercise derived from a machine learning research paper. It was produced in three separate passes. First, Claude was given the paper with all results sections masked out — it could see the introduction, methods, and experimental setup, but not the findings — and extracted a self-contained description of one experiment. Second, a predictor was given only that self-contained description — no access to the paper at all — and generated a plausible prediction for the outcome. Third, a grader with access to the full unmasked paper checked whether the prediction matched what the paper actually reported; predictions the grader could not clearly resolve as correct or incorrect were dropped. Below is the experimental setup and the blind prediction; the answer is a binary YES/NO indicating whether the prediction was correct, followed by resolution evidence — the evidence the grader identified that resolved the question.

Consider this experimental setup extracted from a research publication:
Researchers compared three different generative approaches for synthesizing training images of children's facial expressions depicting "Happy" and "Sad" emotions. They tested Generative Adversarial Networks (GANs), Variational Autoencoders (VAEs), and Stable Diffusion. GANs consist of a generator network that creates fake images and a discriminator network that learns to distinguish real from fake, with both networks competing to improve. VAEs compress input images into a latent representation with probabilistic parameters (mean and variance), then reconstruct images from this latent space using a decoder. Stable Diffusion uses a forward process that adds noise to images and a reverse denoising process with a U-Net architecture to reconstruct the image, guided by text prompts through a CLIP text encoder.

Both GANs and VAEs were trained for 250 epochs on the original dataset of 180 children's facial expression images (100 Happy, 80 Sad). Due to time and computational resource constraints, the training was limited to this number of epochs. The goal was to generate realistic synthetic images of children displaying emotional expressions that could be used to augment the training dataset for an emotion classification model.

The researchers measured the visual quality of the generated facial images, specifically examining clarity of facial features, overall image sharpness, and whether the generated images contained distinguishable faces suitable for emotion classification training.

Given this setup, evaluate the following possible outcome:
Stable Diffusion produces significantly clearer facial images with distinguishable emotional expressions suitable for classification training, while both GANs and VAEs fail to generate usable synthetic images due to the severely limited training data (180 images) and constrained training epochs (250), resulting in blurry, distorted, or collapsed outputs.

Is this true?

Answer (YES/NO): YES